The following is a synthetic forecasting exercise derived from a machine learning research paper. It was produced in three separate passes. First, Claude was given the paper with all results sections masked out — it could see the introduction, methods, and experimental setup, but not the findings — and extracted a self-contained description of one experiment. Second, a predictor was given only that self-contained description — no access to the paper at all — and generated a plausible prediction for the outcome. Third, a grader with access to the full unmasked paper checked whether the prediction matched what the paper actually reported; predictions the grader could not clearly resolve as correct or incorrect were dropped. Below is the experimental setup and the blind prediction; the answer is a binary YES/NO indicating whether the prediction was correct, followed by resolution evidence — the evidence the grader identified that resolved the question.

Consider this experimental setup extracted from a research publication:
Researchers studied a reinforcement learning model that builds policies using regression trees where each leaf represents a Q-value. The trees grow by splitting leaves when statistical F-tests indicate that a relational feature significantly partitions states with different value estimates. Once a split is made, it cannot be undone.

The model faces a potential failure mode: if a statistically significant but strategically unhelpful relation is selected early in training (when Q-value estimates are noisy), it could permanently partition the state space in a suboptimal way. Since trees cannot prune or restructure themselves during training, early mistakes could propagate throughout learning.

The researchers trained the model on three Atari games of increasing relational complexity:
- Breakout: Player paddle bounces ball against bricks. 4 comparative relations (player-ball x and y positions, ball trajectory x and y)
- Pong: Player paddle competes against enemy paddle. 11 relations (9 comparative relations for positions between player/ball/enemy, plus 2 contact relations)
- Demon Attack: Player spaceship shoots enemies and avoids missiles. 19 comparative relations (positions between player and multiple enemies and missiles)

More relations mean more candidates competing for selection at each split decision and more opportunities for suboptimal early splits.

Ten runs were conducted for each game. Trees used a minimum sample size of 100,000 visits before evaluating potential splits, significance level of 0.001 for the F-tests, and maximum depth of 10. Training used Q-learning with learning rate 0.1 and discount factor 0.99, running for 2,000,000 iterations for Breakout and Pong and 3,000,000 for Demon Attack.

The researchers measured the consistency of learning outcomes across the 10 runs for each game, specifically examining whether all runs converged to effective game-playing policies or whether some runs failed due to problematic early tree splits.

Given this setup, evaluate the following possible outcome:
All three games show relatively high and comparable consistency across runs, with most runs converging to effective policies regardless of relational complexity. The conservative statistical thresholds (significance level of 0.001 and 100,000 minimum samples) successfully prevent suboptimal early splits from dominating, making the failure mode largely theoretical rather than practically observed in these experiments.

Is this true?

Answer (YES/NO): NO